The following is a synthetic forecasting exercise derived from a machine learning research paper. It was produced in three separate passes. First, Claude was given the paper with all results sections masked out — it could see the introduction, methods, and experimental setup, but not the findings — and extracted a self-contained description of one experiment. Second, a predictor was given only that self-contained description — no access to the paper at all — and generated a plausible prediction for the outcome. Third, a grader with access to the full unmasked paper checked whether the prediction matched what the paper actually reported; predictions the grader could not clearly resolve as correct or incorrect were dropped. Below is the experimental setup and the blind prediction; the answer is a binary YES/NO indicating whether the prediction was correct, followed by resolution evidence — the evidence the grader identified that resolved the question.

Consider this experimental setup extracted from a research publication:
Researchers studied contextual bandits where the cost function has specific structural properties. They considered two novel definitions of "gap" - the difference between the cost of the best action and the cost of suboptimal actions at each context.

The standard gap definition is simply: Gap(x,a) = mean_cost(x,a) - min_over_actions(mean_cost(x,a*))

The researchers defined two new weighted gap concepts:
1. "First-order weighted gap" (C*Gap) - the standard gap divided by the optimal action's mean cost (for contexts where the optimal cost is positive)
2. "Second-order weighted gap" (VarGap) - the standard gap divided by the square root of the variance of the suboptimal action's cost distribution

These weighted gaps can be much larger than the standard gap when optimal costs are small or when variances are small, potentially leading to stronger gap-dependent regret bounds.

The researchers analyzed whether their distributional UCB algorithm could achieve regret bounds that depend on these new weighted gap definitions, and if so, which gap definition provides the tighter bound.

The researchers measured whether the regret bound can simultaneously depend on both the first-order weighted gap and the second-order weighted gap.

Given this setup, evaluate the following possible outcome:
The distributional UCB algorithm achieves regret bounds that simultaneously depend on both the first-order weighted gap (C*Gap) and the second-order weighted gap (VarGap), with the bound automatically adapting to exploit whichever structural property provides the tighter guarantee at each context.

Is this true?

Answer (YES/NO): YES